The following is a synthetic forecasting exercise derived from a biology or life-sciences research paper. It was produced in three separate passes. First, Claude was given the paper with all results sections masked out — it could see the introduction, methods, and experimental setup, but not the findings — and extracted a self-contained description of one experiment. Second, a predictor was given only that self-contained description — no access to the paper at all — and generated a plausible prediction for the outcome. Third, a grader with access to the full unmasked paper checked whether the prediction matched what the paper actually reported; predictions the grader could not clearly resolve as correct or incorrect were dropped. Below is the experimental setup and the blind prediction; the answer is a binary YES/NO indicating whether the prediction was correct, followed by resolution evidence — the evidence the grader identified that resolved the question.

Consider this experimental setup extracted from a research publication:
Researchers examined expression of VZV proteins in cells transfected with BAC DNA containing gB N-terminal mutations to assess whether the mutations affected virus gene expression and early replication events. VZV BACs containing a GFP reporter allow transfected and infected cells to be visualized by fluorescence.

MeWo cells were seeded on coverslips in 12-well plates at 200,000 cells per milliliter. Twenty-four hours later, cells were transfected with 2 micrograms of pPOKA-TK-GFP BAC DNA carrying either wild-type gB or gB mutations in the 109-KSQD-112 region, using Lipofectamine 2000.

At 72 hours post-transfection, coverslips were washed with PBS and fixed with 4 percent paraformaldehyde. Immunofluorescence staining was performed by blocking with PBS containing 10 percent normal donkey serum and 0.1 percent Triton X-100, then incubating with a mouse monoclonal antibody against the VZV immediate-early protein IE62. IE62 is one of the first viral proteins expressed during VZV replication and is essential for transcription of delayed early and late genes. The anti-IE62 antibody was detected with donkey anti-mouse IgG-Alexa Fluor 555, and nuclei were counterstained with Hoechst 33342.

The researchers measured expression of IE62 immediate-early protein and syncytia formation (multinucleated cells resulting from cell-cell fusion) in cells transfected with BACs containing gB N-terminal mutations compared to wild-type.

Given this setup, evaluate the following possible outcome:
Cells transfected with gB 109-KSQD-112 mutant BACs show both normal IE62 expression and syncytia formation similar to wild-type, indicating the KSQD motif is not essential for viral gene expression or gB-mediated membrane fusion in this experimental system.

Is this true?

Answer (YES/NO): NO